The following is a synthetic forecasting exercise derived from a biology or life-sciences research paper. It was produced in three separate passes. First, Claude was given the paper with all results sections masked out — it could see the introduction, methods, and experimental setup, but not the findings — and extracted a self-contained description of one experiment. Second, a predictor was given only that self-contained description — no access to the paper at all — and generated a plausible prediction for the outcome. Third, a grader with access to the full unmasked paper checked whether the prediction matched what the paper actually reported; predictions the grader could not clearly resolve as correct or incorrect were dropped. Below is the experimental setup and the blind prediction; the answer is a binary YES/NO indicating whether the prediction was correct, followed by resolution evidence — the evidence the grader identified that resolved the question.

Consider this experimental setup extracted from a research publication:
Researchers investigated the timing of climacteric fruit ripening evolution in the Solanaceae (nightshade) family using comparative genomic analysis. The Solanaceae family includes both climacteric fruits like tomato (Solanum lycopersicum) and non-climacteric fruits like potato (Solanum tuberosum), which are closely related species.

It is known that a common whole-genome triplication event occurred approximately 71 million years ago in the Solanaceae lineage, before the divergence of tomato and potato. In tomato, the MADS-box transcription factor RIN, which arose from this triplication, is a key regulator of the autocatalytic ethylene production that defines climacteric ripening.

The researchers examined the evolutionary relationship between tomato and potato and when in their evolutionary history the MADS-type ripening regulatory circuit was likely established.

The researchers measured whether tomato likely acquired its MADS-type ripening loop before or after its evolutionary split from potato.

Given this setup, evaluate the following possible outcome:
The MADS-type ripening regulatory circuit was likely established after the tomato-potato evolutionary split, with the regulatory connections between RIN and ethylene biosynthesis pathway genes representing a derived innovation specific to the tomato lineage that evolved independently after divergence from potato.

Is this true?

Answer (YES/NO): YES